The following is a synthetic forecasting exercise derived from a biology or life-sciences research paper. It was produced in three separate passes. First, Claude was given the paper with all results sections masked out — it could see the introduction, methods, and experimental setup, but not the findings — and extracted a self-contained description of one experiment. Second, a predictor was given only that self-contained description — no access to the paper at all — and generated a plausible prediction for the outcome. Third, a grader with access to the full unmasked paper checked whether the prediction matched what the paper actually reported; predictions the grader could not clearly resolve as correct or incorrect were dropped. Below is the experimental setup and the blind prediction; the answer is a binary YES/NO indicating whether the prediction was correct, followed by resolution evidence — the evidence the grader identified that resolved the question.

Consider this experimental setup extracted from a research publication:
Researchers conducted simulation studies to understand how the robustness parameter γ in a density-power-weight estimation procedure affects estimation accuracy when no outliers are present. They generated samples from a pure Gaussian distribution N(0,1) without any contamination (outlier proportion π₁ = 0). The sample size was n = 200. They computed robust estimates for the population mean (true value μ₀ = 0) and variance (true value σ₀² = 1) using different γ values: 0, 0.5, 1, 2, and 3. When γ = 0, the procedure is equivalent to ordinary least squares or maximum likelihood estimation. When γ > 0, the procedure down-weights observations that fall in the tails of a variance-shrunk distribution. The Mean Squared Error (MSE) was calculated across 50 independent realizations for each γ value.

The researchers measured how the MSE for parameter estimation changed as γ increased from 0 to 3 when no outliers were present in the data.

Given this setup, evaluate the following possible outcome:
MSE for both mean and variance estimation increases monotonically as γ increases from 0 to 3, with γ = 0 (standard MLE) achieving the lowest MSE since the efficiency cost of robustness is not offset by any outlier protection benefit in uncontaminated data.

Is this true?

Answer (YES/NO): YES